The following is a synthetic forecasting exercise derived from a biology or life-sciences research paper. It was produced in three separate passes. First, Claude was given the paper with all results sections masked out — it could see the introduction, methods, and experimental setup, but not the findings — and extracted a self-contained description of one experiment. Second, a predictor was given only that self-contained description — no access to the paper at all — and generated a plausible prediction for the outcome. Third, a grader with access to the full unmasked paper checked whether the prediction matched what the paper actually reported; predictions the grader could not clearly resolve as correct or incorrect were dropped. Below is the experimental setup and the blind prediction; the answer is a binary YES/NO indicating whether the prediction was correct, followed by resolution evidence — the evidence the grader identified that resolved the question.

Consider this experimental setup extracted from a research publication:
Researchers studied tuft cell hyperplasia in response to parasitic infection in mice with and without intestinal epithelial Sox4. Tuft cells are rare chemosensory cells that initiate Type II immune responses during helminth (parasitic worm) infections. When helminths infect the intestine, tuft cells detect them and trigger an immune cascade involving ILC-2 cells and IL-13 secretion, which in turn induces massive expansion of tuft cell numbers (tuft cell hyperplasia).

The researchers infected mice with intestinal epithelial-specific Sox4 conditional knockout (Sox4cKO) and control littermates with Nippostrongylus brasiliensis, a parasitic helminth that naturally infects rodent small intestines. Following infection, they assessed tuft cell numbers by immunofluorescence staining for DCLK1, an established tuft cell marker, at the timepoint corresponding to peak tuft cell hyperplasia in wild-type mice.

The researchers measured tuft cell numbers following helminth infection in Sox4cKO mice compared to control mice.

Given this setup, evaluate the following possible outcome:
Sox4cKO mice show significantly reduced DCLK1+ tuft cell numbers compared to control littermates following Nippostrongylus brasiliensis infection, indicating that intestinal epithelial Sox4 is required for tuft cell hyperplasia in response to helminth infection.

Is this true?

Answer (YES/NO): YES